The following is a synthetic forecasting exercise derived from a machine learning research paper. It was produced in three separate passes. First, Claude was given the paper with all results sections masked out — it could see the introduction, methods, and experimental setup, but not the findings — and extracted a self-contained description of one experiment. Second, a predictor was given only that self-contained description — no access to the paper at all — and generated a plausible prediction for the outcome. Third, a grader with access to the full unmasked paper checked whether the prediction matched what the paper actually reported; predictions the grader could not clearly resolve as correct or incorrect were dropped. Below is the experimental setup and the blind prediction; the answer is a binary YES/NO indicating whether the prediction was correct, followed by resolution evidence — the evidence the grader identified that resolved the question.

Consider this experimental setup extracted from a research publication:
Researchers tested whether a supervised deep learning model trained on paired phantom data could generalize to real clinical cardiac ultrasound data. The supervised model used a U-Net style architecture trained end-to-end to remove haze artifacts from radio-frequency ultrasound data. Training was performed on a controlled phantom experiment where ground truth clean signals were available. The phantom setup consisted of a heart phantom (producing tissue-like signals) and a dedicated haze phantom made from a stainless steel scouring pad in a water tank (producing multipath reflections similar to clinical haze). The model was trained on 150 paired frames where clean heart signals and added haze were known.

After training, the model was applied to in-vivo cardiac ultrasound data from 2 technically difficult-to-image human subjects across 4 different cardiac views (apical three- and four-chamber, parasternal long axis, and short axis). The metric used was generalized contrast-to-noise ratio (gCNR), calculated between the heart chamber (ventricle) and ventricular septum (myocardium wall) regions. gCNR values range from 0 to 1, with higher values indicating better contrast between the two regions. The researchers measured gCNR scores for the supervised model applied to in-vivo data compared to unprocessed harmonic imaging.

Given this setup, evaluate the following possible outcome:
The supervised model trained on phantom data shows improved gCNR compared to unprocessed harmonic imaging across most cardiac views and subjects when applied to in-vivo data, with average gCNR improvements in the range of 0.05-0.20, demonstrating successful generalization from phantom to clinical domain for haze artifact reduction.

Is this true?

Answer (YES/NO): NO